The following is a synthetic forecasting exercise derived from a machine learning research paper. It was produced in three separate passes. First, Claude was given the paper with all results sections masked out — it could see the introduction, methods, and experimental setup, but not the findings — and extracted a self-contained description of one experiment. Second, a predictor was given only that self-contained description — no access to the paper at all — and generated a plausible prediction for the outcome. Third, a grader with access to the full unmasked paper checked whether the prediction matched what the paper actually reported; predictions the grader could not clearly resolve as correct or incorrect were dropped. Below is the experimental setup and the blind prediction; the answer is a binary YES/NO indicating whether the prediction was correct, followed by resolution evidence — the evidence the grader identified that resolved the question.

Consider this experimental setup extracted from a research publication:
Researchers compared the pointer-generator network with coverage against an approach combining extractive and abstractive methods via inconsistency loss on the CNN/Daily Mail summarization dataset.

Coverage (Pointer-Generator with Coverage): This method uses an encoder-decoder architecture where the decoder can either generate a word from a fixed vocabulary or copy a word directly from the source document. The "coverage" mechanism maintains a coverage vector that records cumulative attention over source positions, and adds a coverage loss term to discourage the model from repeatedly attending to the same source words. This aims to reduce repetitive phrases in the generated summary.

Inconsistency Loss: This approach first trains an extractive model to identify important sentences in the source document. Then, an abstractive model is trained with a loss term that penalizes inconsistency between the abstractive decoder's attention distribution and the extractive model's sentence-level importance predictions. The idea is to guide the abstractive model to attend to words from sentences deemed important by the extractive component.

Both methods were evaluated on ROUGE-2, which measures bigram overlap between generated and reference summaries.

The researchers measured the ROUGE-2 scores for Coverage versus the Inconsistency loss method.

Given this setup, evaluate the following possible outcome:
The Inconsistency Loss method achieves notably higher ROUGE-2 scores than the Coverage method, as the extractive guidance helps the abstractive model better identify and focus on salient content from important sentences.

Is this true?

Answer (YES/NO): YES